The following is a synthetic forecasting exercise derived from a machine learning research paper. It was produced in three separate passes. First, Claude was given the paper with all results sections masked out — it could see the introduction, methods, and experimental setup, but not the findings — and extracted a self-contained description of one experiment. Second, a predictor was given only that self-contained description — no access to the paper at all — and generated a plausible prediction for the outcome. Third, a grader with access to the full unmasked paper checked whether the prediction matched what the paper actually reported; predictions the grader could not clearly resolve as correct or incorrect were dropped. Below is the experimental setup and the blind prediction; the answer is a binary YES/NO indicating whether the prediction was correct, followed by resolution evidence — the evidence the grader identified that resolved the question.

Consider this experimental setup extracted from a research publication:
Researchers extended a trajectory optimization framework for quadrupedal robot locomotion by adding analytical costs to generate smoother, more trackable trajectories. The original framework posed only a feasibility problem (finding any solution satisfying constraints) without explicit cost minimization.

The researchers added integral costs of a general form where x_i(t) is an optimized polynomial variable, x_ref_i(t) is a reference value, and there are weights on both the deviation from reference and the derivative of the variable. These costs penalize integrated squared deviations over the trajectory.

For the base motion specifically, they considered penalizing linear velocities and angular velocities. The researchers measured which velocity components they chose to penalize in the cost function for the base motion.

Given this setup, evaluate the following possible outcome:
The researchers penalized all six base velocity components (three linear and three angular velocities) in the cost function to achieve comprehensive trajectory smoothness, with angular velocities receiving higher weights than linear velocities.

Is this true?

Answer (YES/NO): NO